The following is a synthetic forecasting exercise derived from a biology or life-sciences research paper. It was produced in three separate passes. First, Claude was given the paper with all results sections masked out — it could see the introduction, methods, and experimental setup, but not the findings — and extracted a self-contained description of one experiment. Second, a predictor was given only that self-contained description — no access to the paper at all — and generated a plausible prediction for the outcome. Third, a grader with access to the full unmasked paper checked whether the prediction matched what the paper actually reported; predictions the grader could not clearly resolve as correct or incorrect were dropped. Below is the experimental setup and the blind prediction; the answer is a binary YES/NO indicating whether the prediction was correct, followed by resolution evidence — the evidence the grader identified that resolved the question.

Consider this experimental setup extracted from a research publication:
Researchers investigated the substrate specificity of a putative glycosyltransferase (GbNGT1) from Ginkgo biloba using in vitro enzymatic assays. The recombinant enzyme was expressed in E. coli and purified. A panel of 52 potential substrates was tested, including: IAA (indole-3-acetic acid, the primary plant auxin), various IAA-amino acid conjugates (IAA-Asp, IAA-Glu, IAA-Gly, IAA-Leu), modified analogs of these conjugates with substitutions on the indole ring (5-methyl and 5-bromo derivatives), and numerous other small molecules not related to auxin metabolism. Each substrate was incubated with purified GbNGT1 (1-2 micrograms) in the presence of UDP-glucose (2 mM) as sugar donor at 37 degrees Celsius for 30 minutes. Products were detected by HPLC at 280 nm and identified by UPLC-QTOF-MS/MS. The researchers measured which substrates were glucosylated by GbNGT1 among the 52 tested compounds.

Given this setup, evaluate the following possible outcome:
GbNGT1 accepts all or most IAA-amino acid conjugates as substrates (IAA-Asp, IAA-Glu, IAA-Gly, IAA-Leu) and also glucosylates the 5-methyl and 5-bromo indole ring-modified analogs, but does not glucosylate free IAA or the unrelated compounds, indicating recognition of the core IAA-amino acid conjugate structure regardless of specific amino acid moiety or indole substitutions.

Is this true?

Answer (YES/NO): NO